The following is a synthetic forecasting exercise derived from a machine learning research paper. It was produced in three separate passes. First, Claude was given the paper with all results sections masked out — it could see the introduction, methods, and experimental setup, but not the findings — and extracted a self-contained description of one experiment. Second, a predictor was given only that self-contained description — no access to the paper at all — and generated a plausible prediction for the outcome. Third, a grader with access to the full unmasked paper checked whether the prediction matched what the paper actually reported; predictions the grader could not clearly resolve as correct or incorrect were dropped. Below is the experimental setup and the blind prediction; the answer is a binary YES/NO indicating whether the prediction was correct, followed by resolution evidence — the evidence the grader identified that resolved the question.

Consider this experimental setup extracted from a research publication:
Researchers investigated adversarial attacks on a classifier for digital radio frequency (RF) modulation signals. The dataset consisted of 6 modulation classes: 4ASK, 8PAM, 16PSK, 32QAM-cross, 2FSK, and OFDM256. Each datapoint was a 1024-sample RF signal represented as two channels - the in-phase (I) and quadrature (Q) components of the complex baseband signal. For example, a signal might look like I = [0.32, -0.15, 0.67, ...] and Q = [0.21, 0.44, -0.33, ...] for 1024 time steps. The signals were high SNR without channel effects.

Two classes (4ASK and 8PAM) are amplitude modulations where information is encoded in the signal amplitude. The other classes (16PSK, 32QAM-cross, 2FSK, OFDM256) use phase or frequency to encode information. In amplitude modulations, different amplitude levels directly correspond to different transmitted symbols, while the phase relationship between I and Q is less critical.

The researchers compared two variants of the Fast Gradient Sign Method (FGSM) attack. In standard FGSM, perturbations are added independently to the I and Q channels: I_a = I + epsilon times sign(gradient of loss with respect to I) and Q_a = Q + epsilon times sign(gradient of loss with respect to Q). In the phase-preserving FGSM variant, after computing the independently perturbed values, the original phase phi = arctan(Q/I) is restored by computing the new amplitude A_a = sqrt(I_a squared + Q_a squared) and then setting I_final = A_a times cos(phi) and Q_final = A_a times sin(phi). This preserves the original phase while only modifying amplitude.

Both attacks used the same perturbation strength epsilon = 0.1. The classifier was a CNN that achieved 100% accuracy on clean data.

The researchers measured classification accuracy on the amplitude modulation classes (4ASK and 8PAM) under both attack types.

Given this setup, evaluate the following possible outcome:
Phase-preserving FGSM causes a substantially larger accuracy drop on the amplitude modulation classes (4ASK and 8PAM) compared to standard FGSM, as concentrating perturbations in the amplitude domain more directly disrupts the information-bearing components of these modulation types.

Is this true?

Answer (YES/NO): NO